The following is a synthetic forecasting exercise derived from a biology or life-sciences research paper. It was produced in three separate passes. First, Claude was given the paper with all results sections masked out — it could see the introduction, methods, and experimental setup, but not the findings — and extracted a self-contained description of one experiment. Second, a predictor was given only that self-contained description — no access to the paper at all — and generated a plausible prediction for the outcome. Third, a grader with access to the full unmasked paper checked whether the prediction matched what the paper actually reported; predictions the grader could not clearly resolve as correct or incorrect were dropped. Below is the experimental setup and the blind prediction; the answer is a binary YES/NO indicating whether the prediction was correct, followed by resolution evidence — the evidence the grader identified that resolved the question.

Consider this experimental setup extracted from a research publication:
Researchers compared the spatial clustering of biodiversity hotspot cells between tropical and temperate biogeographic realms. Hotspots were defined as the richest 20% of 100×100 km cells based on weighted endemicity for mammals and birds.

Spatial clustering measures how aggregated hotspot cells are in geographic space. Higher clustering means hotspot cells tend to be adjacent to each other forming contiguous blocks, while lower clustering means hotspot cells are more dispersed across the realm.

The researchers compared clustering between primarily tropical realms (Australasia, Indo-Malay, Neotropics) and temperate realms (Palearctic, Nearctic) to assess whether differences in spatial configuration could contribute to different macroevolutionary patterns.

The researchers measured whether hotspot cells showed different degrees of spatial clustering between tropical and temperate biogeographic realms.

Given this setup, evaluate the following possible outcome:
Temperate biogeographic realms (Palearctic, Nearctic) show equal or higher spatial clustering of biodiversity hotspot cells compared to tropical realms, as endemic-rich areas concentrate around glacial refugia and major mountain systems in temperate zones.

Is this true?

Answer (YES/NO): NO